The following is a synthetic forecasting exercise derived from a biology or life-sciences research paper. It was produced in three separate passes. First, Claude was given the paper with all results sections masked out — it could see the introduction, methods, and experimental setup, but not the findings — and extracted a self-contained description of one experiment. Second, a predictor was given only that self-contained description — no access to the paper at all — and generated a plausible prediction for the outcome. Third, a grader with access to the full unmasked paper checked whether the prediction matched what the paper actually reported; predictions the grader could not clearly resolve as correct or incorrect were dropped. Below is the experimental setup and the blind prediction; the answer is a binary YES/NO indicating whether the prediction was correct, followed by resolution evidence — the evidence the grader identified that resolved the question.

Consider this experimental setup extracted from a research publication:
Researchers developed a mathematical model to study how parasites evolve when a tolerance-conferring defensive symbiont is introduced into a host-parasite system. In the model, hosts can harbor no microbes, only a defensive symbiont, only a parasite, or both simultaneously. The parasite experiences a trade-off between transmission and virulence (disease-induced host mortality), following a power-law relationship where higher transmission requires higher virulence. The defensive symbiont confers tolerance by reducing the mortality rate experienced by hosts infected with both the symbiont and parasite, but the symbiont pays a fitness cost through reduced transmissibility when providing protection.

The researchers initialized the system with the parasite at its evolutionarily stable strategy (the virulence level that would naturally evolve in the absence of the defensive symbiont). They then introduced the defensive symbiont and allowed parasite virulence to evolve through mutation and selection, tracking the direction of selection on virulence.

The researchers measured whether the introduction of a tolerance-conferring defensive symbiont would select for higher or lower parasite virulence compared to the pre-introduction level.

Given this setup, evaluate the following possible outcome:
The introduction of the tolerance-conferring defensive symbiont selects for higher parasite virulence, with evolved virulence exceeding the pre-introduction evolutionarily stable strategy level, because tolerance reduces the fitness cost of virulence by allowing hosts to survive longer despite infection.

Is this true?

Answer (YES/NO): YES